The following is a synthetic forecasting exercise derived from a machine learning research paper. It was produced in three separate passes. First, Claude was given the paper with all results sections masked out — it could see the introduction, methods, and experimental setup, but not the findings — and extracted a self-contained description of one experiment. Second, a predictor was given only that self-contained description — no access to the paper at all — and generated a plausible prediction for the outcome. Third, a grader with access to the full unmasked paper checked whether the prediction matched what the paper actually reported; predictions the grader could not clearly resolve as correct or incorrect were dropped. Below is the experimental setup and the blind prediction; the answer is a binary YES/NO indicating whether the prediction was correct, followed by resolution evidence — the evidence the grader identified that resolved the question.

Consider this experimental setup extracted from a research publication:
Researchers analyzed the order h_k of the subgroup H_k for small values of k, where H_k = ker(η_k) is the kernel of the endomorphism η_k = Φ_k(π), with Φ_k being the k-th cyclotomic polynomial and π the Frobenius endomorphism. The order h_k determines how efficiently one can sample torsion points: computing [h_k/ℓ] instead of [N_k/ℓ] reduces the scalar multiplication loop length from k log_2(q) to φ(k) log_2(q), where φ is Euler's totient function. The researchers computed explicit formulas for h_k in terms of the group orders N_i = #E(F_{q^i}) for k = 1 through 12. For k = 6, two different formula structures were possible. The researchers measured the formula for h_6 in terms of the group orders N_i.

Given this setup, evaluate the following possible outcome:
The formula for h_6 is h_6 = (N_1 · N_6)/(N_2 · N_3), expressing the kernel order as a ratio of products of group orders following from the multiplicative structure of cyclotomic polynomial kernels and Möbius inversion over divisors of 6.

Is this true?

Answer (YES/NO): YES